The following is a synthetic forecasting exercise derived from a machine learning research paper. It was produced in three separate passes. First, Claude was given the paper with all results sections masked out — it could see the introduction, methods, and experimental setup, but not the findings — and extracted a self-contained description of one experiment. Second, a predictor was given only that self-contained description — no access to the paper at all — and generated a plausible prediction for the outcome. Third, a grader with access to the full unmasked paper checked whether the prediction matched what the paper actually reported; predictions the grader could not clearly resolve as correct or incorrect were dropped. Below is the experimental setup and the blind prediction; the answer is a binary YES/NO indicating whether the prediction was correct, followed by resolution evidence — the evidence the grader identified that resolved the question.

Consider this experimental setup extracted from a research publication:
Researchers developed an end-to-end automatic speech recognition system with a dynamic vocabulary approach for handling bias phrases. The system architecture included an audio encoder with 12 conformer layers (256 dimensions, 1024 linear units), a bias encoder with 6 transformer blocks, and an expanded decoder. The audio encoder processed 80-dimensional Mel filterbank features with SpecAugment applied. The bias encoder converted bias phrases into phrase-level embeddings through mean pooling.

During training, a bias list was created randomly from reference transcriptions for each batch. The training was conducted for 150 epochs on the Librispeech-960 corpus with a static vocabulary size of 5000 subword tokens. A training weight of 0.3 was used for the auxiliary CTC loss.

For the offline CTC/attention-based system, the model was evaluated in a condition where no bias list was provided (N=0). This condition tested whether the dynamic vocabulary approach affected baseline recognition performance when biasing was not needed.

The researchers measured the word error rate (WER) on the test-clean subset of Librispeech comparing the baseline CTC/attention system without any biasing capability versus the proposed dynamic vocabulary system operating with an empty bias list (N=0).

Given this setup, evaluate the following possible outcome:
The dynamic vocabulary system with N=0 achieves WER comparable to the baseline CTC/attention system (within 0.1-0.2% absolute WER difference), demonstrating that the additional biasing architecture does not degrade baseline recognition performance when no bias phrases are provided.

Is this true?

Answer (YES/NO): NO